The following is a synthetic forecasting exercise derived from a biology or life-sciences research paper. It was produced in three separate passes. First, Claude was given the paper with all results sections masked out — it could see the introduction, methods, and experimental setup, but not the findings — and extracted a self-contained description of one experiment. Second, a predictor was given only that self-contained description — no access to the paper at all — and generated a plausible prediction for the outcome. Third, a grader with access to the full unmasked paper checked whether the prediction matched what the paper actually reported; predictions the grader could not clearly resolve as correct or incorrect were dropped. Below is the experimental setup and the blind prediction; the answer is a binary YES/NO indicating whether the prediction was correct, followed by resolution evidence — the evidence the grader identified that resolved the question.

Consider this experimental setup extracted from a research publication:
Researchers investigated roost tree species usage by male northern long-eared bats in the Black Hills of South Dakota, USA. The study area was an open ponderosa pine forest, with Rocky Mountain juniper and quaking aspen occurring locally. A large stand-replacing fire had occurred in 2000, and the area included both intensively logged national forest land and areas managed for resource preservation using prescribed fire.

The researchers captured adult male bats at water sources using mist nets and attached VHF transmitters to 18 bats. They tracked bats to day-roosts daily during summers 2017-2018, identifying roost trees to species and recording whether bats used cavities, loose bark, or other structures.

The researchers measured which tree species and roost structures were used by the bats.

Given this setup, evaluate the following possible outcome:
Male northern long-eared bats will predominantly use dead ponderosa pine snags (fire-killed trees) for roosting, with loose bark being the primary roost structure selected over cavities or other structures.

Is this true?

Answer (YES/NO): NO